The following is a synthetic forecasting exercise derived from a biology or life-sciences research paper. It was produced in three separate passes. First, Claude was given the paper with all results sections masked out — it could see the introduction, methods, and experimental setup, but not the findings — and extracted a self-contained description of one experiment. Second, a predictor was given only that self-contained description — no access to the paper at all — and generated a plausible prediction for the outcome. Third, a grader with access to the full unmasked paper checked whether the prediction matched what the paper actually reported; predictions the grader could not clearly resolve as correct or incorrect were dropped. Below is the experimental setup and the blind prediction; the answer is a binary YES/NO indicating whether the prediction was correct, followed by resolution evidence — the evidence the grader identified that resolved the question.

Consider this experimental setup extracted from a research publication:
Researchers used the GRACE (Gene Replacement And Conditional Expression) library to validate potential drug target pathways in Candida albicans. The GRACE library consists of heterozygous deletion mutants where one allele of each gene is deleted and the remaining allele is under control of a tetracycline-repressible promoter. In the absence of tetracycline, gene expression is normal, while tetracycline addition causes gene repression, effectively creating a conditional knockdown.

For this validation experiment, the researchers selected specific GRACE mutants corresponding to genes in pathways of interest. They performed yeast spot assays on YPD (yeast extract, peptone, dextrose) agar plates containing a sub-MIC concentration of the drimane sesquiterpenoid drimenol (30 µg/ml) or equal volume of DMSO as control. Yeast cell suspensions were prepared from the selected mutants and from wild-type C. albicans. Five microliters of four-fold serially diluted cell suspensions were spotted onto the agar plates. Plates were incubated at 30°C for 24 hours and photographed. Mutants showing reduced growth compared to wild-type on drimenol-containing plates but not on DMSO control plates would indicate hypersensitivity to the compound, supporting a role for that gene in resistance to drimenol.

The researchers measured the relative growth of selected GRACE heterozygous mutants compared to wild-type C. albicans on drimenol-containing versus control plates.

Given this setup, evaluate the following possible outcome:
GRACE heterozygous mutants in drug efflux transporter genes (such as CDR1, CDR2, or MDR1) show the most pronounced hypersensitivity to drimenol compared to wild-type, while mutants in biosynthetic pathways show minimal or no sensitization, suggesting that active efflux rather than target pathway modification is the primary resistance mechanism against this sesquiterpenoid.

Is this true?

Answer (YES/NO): NO